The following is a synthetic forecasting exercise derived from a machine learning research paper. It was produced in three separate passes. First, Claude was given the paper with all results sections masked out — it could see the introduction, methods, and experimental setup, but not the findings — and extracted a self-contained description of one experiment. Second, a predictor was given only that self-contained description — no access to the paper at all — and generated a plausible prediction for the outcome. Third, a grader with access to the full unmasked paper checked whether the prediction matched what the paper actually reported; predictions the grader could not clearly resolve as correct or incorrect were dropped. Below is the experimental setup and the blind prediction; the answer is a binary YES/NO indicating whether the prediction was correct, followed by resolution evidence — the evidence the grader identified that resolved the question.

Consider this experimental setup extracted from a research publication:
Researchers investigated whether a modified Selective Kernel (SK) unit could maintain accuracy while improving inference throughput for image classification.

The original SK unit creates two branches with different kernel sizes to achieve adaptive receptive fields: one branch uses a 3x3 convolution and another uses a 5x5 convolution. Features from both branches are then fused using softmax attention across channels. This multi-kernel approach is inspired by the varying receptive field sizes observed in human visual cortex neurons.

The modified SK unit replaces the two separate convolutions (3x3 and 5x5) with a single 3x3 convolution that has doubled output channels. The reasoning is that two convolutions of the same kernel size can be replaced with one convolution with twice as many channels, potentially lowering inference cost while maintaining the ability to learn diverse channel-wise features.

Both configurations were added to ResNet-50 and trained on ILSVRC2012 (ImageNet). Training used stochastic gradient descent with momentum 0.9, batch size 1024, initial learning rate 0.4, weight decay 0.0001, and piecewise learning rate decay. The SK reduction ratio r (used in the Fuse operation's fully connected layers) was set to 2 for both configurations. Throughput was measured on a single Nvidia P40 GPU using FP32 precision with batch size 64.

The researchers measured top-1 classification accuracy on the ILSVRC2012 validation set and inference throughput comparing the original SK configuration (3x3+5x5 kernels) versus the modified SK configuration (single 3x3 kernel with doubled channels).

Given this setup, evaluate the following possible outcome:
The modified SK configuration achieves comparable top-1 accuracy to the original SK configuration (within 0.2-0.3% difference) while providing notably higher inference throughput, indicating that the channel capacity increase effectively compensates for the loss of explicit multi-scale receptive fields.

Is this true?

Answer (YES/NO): NO